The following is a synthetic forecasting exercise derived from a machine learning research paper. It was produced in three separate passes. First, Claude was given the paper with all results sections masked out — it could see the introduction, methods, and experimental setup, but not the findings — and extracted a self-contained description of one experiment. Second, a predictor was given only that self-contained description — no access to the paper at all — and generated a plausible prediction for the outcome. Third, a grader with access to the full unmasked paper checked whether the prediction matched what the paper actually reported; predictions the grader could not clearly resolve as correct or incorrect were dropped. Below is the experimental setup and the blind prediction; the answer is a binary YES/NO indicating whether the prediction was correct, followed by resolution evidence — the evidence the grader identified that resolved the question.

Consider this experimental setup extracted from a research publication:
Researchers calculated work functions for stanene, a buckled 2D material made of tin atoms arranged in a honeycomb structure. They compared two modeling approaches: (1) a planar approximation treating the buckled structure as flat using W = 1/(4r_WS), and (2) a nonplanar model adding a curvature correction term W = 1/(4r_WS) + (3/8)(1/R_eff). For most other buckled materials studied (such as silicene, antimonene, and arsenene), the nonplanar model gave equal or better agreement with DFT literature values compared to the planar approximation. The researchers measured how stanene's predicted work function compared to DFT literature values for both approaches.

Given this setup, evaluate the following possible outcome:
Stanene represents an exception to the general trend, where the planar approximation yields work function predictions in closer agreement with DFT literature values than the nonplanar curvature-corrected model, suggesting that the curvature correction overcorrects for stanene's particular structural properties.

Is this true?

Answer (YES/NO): NO